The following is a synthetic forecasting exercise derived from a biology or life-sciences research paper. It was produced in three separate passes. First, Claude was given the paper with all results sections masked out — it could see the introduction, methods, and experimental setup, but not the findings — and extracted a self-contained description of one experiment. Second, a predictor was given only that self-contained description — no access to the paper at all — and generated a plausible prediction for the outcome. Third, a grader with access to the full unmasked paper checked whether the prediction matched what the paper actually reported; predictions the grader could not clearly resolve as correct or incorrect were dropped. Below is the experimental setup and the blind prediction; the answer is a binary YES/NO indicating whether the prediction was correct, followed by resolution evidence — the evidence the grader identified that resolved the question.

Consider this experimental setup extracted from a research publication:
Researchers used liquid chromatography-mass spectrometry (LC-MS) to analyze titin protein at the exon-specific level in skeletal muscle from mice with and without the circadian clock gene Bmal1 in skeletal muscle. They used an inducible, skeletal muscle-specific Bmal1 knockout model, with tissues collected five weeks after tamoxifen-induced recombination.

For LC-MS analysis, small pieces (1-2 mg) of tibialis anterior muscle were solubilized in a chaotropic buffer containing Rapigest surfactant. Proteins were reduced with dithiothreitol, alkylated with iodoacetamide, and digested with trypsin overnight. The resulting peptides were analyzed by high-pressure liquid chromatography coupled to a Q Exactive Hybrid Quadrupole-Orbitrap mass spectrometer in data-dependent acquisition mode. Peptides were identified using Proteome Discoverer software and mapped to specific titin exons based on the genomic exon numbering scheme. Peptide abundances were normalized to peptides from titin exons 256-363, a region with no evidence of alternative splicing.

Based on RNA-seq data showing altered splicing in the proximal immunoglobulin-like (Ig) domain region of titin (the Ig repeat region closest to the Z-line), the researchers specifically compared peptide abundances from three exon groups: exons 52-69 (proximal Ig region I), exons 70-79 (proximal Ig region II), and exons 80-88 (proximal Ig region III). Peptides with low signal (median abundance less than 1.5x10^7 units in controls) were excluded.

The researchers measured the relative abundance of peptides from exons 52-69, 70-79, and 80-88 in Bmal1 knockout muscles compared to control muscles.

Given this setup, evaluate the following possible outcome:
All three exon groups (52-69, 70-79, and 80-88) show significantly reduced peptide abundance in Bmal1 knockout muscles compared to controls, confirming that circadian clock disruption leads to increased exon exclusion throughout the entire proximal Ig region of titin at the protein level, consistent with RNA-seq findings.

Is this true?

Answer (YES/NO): NO